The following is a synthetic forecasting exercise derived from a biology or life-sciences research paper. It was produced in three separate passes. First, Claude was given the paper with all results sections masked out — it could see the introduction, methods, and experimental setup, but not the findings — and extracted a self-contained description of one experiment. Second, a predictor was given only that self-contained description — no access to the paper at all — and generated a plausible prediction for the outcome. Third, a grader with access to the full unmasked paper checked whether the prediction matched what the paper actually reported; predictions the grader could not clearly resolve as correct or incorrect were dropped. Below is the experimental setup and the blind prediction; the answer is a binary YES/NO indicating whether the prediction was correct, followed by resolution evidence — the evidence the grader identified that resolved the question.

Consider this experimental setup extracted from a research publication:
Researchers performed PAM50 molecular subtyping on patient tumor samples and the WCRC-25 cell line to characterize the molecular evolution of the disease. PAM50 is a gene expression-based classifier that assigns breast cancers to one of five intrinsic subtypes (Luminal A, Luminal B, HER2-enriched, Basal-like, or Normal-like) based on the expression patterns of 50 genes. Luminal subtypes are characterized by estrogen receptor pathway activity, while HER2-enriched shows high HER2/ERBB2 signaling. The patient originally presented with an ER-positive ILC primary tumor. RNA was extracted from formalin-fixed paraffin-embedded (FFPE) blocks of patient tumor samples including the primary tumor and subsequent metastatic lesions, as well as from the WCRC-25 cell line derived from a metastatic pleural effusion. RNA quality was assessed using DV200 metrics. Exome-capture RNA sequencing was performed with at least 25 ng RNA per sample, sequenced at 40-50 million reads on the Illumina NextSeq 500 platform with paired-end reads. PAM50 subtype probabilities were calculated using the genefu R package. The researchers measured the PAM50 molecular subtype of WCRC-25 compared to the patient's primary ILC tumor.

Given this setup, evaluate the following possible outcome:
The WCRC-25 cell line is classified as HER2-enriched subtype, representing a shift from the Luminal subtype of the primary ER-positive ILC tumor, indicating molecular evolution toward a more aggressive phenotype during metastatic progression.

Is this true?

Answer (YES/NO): NO